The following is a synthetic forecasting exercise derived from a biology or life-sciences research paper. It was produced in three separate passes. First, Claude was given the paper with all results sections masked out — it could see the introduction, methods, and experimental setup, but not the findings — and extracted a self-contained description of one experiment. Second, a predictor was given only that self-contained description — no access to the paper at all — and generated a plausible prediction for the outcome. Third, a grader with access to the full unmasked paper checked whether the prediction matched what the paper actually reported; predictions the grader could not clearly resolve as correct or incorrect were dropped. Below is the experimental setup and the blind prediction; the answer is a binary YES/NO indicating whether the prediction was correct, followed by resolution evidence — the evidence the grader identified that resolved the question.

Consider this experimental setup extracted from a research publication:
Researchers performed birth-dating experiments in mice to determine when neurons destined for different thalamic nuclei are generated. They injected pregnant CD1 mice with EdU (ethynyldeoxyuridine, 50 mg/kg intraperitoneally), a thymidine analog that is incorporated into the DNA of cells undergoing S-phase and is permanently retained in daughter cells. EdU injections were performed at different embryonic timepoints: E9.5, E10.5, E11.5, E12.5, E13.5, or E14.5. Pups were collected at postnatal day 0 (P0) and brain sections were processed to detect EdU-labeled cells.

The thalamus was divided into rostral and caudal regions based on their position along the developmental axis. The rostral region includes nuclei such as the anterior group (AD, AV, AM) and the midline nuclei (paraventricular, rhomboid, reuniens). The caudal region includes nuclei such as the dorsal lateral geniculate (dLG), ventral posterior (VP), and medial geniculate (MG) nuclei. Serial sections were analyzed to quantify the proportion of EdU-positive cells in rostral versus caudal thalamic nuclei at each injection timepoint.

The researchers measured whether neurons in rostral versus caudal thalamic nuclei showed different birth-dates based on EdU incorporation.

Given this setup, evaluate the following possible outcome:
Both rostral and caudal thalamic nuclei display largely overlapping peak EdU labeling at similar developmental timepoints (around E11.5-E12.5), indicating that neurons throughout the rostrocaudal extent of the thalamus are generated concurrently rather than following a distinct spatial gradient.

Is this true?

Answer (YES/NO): NO